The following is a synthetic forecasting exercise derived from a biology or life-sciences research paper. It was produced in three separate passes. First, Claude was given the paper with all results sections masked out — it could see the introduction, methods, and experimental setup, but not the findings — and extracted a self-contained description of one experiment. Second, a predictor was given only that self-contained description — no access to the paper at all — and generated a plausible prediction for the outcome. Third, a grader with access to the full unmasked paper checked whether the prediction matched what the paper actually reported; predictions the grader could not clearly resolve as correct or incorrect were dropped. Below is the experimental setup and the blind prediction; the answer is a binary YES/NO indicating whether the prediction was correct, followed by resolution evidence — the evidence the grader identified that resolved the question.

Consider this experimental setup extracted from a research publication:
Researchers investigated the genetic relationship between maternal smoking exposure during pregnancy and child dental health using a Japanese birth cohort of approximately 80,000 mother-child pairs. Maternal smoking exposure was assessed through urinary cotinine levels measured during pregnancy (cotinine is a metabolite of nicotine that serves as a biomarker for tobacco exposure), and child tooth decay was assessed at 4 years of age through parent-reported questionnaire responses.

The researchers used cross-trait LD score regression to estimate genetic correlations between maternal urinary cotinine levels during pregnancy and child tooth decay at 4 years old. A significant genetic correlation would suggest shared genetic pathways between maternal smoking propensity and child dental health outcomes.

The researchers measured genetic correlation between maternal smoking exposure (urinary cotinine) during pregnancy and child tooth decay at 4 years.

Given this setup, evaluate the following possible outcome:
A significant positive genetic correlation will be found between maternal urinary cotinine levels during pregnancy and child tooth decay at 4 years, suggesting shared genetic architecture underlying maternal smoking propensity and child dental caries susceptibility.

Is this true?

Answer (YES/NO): NO